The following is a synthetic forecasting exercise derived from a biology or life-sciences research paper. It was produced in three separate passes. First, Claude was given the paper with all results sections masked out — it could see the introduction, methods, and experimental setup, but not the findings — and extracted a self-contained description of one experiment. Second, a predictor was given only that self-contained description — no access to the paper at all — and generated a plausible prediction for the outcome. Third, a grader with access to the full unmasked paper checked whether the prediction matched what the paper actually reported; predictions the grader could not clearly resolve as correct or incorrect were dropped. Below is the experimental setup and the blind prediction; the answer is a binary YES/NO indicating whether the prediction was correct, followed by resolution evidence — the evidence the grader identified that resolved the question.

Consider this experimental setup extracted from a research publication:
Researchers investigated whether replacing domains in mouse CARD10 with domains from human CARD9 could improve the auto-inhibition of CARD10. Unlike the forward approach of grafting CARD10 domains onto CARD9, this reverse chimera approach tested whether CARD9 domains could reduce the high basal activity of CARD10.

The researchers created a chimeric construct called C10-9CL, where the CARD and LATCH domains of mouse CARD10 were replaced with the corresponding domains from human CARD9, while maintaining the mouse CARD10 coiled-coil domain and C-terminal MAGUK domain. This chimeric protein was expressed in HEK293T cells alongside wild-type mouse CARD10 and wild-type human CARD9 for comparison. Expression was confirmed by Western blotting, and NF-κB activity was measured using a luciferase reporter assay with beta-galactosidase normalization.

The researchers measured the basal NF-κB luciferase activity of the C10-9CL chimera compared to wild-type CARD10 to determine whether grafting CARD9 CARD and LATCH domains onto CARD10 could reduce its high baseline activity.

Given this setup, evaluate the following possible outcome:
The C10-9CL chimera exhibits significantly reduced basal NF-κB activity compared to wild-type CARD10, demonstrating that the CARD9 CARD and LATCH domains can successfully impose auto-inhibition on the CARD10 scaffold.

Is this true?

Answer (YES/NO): YES